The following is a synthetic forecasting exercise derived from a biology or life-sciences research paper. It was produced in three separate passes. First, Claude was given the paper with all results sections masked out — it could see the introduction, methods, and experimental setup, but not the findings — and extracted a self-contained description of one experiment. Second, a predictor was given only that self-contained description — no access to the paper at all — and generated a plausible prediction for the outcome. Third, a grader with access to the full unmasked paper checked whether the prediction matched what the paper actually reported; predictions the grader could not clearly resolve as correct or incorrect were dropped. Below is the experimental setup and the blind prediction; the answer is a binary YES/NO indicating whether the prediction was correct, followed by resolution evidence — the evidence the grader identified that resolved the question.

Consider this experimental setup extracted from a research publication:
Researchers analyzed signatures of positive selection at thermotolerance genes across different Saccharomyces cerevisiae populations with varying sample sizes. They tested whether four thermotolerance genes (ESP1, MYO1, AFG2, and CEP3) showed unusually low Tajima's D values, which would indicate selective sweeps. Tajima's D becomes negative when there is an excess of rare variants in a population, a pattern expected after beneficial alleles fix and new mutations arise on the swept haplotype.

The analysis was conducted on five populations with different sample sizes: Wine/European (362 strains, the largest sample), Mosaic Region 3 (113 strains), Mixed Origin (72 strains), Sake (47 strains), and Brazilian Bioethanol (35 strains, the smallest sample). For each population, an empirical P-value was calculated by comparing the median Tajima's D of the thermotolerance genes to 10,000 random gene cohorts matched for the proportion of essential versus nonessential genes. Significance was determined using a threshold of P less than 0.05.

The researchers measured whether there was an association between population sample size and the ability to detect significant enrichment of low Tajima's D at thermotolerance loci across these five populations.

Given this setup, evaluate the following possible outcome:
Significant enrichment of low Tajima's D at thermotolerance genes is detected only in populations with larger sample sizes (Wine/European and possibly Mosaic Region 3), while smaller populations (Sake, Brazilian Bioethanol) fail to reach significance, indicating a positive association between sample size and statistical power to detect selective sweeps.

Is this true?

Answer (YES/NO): NO